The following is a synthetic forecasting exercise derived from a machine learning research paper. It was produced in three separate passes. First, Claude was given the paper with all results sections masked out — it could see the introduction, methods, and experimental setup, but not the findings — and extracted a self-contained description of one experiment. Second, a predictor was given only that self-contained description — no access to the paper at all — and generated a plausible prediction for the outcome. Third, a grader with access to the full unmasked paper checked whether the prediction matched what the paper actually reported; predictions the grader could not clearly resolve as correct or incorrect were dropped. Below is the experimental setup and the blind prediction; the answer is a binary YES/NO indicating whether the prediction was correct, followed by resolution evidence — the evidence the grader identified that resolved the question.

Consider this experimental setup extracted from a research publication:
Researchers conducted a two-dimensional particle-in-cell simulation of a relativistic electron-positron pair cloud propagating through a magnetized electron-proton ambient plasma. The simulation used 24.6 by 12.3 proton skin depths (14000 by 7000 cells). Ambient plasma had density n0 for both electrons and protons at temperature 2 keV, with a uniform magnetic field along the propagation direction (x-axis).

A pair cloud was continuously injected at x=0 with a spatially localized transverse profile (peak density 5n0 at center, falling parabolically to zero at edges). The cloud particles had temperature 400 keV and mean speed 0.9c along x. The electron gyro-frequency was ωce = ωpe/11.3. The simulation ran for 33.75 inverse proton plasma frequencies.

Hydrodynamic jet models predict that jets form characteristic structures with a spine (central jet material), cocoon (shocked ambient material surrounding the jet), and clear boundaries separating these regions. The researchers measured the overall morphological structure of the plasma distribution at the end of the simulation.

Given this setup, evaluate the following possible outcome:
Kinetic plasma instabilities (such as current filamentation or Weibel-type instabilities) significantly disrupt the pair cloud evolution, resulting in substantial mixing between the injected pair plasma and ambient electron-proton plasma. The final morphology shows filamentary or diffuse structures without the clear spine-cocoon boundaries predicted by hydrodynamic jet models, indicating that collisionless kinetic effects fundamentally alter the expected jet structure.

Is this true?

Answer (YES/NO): NO